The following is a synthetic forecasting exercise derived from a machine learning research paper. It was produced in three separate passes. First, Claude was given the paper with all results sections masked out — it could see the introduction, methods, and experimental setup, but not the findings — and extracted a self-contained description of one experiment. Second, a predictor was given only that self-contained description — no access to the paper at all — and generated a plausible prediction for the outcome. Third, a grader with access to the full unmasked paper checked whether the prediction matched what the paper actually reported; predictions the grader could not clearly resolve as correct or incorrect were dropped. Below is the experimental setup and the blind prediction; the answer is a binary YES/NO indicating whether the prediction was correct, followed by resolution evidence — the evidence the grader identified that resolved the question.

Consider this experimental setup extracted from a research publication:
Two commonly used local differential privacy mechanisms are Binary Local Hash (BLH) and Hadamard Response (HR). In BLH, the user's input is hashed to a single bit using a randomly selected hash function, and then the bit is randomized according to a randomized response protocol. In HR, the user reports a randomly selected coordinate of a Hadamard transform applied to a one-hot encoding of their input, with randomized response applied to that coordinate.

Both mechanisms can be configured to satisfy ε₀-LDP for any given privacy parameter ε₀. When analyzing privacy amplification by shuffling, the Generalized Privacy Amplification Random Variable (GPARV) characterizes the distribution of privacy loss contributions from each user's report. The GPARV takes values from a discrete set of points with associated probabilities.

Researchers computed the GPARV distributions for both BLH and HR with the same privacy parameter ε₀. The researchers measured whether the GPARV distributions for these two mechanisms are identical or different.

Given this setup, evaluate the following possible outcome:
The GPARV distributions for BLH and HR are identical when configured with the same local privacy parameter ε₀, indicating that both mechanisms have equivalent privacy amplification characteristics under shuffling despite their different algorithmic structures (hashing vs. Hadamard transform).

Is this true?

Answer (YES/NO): YES